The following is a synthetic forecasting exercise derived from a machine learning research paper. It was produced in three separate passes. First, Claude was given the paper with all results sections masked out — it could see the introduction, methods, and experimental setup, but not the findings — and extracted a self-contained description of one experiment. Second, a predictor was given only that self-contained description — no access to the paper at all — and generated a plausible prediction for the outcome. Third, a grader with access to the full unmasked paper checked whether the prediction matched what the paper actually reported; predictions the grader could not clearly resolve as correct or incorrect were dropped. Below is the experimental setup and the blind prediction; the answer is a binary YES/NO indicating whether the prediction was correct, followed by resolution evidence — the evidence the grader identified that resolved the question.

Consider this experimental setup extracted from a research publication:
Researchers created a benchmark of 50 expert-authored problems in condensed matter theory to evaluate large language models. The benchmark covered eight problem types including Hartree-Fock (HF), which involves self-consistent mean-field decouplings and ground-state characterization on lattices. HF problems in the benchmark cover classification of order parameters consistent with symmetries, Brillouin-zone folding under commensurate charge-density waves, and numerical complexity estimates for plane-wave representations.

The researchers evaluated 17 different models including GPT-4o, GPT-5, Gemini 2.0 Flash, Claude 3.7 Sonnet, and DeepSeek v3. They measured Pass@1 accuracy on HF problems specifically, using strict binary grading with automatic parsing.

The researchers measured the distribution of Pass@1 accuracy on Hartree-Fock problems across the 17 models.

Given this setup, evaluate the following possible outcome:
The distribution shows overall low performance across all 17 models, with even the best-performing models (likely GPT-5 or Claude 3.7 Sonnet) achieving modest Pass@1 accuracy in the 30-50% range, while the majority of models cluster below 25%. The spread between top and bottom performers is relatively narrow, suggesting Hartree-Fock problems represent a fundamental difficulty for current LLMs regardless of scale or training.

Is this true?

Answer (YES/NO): NO